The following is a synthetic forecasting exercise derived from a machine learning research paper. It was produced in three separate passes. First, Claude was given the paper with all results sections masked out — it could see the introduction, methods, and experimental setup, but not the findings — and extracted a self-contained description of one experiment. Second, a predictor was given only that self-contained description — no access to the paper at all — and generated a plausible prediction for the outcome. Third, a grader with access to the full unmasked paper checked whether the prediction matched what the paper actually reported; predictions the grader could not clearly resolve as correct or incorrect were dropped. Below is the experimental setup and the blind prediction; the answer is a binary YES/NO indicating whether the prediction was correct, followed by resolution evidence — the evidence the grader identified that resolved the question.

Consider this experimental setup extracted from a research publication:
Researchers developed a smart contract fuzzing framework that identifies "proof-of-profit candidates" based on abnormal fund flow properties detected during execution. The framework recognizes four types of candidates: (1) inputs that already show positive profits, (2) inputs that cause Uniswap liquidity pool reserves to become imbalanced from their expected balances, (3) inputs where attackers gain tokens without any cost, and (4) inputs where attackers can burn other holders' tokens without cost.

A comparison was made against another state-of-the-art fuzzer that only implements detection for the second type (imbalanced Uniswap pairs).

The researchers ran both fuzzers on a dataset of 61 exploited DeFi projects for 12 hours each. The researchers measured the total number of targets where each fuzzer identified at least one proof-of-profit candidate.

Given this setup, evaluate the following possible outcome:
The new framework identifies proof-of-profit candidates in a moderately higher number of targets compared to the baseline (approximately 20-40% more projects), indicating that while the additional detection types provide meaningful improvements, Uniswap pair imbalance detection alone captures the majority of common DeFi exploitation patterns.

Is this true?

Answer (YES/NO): NO